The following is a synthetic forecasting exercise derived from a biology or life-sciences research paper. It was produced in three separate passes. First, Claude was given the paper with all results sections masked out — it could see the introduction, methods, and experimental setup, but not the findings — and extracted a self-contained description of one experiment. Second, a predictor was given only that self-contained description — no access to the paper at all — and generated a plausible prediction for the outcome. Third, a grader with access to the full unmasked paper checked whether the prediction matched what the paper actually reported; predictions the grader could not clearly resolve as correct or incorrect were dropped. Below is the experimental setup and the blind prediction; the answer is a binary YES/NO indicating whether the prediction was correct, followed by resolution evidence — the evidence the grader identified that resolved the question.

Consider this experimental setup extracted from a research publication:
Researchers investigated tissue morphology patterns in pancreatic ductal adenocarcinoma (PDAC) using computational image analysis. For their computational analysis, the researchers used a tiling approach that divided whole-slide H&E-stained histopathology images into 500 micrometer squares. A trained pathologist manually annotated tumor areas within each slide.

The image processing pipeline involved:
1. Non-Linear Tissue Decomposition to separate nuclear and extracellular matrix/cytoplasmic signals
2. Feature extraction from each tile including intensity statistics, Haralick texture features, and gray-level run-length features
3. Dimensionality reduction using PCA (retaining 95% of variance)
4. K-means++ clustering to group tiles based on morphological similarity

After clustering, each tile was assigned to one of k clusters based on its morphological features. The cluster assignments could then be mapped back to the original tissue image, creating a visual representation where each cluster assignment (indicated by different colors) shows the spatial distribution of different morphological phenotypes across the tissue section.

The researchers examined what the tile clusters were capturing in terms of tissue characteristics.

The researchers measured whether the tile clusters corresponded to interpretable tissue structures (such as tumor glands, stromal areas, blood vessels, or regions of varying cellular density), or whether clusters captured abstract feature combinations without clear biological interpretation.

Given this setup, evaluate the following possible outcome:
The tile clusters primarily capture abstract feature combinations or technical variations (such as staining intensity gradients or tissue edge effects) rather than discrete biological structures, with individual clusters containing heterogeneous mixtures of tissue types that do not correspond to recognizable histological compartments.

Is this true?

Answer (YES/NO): NO